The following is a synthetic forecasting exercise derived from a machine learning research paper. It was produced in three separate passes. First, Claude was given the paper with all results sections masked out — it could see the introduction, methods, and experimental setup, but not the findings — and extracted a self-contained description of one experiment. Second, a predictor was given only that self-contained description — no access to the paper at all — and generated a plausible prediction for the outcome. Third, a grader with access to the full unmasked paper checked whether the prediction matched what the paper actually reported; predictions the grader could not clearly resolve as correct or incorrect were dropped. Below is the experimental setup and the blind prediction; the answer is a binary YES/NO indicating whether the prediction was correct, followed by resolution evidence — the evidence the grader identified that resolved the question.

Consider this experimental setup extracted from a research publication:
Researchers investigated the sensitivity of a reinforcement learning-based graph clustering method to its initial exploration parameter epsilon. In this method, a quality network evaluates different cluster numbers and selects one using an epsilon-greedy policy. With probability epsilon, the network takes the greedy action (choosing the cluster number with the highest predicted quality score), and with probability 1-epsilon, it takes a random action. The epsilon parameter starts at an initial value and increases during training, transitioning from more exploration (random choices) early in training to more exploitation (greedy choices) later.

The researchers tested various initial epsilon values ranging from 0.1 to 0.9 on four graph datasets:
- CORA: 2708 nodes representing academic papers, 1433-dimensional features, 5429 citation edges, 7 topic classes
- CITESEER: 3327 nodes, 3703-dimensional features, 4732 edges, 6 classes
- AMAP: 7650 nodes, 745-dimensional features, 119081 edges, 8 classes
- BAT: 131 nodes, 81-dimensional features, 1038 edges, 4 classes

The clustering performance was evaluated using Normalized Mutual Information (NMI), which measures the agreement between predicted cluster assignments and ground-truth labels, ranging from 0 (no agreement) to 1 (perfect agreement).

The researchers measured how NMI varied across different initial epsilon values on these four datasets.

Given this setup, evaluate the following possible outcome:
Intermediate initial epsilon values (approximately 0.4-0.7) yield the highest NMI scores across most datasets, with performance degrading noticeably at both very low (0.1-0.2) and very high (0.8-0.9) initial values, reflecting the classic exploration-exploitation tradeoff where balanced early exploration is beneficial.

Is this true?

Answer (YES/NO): NO